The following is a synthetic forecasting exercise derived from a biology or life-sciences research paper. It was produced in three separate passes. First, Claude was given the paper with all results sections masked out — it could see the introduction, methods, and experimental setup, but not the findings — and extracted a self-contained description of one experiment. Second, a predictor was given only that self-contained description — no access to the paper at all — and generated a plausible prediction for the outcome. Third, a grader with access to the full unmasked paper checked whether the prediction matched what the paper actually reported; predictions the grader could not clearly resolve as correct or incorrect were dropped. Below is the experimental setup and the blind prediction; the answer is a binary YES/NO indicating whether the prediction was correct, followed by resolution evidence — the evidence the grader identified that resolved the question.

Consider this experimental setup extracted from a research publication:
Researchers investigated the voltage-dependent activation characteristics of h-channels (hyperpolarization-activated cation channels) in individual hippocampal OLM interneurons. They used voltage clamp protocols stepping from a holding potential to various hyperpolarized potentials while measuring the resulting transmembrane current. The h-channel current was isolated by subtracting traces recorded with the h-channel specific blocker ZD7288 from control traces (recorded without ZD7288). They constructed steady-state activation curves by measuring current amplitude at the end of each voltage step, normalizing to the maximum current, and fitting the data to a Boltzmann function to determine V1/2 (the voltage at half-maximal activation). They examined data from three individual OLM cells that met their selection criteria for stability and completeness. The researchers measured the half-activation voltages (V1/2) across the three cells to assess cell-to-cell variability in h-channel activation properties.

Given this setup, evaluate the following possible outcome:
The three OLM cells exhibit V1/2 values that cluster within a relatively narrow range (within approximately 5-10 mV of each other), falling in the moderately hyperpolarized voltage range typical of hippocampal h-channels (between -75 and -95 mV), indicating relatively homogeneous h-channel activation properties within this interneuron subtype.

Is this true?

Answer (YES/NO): NO